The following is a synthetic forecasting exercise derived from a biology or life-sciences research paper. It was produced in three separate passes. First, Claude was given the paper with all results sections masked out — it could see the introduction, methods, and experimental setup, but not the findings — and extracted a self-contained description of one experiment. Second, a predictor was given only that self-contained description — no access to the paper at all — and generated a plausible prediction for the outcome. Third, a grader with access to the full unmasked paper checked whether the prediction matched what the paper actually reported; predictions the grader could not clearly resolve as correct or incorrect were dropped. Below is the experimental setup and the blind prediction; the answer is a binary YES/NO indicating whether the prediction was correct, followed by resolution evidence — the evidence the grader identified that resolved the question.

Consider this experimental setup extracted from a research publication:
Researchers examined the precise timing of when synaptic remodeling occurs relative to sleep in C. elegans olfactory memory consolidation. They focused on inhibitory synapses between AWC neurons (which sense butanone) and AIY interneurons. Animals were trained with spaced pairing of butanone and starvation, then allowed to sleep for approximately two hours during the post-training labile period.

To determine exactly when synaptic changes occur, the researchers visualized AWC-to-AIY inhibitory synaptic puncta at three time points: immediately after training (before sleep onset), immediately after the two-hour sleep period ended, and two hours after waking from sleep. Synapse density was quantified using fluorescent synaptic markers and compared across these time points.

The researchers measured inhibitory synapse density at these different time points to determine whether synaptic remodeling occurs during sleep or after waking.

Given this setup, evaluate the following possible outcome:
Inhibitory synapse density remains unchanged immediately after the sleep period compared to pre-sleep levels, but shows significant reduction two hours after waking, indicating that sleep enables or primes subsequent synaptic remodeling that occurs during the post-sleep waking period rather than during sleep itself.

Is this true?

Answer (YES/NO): NO